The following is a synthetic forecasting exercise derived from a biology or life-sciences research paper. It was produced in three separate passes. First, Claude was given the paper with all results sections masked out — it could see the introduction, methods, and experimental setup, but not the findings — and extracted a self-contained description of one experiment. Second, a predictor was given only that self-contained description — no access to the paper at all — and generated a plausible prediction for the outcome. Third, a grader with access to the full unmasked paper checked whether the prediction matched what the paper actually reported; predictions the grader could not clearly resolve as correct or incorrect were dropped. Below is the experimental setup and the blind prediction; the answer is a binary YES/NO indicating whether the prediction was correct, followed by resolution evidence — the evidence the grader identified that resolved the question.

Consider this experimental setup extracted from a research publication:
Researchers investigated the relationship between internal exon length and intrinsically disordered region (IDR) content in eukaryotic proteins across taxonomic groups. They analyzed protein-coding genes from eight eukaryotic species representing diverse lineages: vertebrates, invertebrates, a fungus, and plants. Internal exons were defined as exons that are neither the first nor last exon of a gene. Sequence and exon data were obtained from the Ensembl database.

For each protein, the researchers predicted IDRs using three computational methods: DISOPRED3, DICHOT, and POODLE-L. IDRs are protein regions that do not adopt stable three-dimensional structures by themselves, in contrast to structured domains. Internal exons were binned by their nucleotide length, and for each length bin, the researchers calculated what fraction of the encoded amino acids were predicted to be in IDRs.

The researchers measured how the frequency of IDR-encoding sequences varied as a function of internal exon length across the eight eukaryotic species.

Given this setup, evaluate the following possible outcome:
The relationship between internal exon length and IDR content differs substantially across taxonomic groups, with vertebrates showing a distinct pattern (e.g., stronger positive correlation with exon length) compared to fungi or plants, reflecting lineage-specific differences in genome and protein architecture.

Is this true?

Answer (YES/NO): NO